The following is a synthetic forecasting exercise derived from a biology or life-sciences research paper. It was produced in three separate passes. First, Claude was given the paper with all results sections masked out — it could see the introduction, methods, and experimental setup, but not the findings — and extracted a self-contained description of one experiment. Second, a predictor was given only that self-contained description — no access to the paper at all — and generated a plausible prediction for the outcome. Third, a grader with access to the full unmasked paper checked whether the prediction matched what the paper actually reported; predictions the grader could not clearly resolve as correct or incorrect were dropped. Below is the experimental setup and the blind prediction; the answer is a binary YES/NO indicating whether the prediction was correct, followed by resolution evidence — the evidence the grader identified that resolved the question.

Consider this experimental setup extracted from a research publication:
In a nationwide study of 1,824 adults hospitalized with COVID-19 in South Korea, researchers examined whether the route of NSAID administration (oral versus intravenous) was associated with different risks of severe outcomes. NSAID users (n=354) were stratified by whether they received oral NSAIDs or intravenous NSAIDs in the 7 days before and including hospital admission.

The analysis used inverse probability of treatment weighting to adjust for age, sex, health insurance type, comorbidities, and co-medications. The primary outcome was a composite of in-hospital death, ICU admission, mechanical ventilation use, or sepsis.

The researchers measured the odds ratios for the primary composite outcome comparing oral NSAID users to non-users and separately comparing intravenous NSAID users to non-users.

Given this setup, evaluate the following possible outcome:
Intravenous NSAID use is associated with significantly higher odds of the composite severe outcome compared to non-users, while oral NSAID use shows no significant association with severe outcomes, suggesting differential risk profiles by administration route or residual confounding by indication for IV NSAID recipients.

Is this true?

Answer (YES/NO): YES